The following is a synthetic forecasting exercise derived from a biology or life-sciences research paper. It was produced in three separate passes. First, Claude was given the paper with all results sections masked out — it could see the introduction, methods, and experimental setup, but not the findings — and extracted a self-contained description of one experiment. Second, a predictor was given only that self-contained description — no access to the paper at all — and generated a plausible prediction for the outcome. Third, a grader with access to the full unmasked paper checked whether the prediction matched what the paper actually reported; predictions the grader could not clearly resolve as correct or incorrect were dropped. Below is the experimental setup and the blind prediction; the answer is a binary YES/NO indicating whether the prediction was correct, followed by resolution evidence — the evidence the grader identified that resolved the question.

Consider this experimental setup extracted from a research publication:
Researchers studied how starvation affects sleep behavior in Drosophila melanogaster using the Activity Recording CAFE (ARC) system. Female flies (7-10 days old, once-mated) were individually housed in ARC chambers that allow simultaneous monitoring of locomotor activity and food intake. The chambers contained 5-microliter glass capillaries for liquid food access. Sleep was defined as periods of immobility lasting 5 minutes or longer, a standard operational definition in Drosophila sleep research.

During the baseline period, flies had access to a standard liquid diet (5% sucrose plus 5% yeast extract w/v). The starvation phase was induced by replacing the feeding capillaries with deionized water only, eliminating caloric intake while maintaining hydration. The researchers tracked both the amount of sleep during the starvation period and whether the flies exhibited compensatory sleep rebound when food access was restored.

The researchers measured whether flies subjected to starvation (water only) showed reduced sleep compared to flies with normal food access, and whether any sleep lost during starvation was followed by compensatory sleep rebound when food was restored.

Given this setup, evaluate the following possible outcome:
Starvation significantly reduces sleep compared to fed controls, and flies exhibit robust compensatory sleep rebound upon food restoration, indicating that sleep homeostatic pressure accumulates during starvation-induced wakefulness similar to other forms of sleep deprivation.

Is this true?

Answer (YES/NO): YES